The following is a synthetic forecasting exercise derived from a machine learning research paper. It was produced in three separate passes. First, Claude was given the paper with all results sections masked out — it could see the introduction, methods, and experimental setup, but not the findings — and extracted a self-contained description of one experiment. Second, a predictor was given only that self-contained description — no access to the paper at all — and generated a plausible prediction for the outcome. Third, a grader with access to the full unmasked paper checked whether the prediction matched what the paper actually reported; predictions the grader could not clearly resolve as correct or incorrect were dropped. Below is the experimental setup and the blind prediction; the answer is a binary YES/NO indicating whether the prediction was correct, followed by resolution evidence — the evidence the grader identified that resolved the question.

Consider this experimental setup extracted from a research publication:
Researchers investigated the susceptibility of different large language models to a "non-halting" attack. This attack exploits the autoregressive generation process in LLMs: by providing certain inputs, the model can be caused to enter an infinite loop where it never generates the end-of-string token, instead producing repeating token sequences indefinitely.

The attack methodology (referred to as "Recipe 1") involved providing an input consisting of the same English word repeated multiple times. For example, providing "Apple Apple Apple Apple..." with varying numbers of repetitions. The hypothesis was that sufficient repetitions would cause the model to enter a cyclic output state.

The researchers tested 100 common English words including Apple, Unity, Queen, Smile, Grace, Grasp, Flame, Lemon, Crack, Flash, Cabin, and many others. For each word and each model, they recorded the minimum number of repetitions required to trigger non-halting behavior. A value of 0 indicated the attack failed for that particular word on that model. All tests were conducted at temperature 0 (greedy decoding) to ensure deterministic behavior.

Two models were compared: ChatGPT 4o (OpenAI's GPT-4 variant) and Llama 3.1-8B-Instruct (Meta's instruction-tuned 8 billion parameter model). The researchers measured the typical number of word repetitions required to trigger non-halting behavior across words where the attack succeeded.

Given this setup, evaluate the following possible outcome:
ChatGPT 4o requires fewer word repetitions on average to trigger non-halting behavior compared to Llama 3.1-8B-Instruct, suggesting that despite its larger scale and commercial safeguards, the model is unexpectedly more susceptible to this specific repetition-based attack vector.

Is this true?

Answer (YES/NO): NO